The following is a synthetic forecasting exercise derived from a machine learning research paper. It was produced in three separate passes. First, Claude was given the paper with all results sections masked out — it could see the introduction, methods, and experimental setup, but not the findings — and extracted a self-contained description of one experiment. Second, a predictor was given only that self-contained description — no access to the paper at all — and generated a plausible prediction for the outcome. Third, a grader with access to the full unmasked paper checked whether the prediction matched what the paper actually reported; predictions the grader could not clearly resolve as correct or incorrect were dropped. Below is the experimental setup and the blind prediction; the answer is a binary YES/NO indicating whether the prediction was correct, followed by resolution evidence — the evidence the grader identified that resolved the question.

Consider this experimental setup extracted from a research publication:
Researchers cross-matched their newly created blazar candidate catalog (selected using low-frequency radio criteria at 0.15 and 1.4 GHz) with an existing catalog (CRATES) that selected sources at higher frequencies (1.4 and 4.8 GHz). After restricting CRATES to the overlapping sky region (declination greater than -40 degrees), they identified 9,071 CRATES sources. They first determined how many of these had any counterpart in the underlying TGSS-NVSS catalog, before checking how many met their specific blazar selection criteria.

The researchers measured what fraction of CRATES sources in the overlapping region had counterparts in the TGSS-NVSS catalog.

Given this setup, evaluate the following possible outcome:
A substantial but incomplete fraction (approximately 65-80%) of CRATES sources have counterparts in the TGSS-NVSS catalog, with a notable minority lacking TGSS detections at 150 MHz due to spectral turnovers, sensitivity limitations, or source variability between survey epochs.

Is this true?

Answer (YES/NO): NO